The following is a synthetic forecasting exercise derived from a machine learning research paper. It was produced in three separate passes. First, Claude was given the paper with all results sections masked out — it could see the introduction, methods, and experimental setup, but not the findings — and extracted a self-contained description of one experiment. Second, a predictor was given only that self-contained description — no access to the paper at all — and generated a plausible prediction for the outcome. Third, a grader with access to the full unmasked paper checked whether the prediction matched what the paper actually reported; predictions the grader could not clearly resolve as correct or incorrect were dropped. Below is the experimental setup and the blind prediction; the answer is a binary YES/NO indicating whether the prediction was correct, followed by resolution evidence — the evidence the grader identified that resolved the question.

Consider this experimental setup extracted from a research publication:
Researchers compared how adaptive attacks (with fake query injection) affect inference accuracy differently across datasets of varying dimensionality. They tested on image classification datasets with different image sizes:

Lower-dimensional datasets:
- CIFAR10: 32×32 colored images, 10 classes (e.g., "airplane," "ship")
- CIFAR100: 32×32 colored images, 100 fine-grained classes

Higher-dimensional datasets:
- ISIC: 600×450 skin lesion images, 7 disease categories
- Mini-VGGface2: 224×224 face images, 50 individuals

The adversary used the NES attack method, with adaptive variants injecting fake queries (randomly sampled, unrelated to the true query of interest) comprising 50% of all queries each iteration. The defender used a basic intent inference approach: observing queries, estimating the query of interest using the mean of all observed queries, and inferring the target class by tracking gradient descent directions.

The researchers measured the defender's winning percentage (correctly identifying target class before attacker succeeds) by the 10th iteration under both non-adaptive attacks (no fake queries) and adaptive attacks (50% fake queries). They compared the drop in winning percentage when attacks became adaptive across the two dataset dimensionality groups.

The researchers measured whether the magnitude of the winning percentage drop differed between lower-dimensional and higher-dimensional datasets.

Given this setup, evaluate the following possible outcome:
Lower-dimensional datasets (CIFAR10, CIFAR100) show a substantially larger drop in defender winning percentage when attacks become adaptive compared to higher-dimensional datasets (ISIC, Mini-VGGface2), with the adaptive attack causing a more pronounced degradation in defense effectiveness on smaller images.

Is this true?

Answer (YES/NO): NO